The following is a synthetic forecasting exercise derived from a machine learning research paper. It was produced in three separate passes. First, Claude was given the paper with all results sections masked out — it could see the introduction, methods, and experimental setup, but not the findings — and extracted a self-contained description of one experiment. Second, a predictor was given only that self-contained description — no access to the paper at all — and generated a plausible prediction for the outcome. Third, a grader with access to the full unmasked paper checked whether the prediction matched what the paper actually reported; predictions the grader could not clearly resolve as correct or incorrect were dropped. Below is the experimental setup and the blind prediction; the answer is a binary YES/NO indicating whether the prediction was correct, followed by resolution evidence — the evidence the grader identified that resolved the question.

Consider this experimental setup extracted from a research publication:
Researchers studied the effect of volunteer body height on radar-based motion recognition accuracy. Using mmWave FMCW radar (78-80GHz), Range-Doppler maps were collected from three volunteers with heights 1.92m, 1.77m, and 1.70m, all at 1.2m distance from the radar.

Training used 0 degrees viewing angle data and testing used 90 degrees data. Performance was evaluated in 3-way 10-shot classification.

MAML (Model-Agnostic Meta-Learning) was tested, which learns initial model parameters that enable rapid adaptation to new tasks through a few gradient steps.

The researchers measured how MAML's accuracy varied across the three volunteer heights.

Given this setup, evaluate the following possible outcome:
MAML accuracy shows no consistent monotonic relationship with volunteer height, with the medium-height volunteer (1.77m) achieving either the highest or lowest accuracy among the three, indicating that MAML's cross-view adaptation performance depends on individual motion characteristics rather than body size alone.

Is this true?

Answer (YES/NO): YES